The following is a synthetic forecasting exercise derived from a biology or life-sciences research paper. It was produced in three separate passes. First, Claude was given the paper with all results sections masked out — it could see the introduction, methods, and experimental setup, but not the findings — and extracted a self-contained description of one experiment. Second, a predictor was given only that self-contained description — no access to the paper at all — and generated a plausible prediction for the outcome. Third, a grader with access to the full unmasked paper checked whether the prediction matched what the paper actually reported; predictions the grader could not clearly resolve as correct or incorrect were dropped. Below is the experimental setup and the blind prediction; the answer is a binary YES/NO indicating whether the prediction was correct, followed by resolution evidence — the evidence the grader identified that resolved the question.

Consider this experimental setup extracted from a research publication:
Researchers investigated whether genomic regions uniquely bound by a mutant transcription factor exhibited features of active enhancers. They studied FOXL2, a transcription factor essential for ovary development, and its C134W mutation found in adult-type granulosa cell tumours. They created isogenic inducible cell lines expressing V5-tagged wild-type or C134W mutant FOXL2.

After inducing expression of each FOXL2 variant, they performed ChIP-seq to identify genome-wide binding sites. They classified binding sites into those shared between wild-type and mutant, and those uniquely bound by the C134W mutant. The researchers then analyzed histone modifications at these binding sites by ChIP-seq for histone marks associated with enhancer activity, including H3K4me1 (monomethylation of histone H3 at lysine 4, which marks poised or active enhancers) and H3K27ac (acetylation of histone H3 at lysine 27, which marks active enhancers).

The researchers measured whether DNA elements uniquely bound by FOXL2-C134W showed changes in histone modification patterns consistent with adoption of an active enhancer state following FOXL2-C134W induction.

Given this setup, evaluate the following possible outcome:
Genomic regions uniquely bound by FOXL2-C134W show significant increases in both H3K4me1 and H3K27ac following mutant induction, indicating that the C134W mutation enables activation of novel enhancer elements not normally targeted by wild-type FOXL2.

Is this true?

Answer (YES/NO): NO